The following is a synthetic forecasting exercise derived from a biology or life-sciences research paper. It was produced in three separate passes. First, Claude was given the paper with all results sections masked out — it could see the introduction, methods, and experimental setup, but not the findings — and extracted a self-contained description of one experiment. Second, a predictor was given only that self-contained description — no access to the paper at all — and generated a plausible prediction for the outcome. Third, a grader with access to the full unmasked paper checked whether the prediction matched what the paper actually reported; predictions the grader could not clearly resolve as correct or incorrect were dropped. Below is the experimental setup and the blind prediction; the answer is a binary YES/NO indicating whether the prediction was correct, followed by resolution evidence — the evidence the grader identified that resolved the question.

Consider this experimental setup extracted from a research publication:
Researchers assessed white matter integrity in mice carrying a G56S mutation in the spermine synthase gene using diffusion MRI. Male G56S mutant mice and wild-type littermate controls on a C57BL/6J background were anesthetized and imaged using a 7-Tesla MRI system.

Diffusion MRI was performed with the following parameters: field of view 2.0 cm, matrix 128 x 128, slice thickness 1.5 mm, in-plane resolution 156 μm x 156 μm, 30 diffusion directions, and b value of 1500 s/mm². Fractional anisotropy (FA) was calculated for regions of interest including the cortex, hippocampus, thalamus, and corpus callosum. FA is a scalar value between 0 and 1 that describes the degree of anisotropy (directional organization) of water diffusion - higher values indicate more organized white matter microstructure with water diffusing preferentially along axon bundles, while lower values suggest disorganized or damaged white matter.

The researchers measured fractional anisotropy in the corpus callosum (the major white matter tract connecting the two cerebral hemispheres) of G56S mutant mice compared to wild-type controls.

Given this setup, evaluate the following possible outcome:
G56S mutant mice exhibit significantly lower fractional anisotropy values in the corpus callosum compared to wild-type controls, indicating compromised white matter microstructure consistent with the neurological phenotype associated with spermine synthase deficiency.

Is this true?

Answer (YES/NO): YES